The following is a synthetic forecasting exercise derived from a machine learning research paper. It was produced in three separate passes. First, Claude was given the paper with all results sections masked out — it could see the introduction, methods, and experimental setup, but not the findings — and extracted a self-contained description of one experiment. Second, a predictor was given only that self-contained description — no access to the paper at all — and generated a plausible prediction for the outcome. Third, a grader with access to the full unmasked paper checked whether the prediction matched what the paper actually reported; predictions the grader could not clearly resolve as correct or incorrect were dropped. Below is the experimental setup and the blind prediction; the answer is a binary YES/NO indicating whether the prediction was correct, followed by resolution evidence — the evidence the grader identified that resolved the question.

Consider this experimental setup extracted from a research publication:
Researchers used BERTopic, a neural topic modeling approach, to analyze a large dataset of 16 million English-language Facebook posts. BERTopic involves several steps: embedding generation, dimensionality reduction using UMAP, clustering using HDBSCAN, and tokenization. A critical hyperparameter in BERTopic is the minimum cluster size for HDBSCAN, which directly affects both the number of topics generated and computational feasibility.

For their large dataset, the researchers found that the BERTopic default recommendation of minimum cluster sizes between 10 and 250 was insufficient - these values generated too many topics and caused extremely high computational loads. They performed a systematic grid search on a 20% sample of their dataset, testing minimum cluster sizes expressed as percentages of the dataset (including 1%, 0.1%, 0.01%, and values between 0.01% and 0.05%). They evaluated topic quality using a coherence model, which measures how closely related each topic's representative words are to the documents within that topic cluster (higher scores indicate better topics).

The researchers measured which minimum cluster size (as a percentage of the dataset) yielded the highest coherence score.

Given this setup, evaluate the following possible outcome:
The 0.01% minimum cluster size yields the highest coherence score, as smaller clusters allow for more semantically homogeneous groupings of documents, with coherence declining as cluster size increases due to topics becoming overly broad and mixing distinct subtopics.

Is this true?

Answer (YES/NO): NO